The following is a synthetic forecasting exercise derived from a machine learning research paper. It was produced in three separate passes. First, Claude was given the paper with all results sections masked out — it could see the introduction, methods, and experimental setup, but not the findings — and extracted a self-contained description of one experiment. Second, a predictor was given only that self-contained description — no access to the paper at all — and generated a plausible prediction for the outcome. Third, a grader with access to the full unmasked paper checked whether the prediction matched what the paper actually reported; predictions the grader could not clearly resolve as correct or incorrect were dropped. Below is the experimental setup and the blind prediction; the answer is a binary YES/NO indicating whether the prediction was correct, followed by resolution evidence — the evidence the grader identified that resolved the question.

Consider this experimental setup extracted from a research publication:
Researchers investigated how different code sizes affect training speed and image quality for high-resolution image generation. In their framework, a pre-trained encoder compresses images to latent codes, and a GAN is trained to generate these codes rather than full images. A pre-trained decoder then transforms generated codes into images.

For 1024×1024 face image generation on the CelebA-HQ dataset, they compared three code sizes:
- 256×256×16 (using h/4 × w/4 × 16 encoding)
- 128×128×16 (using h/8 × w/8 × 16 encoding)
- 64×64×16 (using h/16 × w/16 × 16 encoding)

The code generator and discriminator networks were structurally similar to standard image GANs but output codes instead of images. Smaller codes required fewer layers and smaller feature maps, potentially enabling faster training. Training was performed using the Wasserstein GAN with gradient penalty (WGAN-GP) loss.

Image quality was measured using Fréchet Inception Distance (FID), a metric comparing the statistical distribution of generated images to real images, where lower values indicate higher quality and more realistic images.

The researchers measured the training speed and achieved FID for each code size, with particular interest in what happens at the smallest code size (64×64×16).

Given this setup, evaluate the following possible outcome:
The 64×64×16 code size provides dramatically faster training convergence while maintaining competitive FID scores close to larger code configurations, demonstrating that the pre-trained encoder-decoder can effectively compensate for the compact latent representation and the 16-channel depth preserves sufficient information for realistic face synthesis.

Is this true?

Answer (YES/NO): NO